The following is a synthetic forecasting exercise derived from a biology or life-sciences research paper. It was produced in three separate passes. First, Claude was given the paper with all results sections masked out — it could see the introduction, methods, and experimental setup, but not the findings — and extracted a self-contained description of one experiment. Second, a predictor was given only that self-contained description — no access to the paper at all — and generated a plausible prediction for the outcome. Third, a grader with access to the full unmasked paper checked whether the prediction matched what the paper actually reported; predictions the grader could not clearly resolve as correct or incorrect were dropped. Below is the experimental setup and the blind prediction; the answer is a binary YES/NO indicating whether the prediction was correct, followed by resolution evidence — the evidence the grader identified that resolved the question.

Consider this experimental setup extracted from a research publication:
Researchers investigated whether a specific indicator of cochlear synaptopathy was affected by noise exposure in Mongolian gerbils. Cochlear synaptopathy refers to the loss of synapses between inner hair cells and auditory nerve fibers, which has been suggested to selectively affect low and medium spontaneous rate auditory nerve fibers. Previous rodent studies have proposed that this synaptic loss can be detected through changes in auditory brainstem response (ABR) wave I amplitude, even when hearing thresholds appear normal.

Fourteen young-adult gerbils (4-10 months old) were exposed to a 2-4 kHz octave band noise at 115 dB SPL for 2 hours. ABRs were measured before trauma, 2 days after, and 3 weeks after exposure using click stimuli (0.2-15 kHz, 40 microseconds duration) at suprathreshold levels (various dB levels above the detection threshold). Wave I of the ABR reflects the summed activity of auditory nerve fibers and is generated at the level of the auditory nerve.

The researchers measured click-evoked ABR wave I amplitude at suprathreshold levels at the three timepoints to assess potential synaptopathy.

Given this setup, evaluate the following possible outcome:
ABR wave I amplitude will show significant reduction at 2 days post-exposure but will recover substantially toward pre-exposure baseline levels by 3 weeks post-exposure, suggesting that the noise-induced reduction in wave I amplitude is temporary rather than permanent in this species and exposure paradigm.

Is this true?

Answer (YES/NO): NO